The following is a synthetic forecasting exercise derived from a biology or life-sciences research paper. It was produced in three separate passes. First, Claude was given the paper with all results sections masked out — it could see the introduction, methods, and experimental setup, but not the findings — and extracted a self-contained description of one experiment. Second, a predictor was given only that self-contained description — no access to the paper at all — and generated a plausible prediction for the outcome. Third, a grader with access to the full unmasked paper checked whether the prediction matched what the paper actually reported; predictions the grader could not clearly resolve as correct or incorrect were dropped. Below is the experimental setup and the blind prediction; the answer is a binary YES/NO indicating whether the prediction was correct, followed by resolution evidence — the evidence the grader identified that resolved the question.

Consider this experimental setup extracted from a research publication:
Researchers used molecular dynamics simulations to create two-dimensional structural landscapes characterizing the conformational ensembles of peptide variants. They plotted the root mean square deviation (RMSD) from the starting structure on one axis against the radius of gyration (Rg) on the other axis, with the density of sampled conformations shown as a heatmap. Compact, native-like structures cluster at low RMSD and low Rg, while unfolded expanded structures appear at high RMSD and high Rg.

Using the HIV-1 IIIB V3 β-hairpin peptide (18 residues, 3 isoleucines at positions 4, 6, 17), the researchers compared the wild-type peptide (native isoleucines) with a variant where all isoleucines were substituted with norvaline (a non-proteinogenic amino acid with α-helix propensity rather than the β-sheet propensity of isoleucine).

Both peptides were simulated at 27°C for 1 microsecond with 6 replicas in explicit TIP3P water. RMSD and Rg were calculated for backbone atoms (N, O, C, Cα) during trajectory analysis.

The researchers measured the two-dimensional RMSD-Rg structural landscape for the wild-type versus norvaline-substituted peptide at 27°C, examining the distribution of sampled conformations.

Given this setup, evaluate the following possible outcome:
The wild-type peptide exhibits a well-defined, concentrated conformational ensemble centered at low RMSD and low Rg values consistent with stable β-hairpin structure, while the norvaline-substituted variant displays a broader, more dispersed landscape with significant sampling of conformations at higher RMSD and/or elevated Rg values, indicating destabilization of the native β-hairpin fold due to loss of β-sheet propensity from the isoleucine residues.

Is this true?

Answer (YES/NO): NO